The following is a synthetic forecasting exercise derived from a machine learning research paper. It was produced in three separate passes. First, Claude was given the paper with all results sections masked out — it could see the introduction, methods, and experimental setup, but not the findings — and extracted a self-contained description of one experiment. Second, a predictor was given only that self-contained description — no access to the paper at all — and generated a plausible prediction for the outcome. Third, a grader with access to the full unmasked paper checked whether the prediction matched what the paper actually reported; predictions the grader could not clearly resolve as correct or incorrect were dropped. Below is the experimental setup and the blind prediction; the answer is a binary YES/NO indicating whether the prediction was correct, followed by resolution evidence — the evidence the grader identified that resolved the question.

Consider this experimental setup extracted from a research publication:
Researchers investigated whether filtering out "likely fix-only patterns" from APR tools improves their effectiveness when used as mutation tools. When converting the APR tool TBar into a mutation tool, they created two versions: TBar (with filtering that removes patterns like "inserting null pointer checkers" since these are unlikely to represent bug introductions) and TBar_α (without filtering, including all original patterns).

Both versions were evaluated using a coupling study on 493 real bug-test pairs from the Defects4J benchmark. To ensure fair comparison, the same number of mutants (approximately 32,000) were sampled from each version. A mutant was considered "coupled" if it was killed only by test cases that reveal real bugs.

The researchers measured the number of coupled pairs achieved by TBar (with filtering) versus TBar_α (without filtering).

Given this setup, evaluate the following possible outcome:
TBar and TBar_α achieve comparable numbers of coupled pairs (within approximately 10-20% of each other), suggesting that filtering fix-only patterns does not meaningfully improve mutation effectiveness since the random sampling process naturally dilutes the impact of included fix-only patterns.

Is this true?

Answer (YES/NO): NO